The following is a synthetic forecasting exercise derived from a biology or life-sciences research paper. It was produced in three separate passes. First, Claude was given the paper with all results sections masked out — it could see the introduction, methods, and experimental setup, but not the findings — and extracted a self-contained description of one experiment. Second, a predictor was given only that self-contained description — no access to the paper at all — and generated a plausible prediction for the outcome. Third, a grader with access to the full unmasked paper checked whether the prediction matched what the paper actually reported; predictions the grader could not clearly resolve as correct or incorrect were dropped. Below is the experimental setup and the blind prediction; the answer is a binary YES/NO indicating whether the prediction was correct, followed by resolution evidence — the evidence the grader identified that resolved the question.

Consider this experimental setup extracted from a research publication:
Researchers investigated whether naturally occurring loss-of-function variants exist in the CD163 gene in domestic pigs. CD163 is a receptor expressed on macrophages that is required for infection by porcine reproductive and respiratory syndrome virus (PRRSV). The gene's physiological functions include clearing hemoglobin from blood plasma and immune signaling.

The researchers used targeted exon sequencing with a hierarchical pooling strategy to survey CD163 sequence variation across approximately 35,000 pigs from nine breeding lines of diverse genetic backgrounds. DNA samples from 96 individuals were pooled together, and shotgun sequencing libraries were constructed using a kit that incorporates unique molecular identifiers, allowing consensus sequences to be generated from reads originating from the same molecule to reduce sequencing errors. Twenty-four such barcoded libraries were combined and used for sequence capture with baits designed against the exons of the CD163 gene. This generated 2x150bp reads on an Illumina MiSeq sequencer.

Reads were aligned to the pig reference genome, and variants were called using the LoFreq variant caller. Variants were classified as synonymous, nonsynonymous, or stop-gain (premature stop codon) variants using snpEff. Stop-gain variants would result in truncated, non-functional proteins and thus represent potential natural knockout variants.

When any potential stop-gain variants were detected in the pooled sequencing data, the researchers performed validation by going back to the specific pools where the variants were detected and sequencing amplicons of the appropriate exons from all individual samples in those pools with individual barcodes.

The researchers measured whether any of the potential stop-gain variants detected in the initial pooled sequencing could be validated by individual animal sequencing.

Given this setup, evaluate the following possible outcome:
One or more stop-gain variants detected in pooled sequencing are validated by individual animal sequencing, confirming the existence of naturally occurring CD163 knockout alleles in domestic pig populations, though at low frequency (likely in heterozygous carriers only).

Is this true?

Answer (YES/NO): NO